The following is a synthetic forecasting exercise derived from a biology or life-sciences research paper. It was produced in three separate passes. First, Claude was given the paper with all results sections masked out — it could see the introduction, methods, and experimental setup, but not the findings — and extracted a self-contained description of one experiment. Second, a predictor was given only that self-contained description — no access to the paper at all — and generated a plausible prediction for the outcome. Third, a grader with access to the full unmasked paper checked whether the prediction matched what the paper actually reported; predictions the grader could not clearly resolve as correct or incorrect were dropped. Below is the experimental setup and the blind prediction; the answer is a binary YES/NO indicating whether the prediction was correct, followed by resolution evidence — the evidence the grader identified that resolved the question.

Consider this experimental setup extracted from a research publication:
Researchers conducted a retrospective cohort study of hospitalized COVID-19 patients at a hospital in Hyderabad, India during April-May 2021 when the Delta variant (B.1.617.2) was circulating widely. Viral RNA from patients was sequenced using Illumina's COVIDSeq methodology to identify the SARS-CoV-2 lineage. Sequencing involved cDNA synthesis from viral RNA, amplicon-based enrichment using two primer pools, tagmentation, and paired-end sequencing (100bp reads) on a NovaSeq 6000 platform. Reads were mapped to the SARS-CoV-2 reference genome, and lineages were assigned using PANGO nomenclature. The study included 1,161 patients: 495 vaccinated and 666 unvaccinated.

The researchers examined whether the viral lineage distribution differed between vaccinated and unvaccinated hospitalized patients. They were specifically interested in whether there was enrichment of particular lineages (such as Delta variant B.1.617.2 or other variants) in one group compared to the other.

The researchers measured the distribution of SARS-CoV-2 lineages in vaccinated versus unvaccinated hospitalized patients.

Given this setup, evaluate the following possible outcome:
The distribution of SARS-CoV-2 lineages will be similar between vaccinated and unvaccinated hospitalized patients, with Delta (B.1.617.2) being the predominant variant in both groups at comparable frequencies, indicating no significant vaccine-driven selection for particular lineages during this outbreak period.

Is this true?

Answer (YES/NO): YES